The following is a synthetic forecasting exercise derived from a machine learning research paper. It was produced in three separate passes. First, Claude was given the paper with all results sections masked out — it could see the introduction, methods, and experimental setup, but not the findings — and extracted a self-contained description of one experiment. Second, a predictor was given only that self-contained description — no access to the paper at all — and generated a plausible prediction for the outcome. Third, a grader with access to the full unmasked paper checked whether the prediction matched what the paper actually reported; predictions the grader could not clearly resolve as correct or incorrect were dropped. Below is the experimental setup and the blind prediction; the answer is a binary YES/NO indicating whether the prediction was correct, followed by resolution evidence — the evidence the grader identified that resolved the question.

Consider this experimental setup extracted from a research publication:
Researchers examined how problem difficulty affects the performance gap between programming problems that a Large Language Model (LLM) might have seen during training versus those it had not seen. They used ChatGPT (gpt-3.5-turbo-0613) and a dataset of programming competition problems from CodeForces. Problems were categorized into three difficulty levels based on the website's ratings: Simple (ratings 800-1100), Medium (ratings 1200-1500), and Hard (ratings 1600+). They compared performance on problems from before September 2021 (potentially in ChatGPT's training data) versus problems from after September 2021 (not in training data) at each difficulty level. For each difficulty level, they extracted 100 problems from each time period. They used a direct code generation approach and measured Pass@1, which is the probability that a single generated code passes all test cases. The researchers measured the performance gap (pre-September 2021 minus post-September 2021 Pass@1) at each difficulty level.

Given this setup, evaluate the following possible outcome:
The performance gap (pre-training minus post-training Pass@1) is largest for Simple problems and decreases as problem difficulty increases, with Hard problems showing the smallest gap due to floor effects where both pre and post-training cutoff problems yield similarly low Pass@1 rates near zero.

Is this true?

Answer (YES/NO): YES